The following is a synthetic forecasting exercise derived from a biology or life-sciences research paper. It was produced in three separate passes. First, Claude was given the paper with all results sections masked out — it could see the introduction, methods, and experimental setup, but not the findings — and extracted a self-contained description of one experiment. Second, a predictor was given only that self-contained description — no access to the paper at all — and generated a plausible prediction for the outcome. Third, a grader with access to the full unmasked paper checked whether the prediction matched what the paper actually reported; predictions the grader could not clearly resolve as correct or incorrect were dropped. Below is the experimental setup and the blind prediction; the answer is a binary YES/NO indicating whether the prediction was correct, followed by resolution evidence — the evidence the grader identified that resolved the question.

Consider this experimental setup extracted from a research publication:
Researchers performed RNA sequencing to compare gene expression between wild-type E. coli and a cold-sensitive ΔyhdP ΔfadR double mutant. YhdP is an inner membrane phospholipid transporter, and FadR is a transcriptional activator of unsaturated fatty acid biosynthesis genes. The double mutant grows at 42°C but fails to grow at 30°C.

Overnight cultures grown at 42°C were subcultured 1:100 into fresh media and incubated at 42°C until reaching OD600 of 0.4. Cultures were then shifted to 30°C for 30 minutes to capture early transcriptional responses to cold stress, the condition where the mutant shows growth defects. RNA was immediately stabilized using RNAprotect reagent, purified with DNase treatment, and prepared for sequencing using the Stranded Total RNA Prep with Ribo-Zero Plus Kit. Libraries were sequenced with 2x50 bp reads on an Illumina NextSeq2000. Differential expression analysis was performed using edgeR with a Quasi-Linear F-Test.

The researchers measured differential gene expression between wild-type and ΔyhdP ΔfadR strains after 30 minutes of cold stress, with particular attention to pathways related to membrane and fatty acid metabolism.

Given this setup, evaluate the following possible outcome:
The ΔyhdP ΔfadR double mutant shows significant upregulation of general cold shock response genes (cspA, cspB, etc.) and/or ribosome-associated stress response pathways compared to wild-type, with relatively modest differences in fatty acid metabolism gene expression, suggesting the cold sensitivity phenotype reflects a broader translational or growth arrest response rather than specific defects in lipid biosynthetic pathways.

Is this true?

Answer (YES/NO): NO